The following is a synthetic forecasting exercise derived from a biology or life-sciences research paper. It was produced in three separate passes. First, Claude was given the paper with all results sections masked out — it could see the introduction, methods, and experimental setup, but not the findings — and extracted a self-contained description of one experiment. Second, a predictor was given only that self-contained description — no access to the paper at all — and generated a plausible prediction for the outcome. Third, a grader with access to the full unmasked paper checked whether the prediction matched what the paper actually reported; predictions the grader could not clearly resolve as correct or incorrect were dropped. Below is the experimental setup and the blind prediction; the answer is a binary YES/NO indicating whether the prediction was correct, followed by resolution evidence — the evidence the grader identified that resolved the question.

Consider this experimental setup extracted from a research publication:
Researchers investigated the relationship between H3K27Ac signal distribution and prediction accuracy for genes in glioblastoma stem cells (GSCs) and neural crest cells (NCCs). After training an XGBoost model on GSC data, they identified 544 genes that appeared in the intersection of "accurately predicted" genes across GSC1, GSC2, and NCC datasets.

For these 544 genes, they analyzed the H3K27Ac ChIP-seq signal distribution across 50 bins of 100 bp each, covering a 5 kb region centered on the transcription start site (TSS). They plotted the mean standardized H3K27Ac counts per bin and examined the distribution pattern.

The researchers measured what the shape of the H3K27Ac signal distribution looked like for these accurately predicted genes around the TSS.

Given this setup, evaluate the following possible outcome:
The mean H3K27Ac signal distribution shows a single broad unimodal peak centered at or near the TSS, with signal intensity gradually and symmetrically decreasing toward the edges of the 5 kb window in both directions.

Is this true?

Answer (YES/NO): NO